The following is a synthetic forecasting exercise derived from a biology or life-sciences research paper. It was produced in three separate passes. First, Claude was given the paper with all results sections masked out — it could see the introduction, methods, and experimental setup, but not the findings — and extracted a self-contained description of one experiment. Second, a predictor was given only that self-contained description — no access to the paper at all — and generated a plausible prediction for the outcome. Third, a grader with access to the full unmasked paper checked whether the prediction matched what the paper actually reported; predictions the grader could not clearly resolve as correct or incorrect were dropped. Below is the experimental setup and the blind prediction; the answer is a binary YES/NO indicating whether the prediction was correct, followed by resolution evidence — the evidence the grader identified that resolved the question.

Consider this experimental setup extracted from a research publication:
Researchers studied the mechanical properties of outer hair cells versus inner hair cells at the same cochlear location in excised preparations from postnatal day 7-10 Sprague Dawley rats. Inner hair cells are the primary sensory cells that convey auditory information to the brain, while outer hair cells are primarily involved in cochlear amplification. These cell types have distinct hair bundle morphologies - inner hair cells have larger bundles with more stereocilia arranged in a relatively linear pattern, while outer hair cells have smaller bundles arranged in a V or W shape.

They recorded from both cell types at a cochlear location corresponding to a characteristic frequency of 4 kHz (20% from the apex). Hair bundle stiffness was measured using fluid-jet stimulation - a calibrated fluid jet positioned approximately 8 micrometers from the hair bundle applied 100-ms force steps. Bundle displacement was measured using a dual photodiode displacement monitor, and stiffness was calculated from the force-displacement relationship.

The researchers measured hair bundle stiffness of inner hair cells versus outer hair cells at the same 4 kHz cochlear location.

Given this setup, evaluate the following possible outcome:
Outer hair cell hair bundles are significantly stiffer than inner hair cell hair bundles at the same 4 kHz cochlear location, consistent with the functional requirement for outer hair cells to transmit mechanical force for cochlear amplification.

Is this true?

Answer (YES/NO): YES